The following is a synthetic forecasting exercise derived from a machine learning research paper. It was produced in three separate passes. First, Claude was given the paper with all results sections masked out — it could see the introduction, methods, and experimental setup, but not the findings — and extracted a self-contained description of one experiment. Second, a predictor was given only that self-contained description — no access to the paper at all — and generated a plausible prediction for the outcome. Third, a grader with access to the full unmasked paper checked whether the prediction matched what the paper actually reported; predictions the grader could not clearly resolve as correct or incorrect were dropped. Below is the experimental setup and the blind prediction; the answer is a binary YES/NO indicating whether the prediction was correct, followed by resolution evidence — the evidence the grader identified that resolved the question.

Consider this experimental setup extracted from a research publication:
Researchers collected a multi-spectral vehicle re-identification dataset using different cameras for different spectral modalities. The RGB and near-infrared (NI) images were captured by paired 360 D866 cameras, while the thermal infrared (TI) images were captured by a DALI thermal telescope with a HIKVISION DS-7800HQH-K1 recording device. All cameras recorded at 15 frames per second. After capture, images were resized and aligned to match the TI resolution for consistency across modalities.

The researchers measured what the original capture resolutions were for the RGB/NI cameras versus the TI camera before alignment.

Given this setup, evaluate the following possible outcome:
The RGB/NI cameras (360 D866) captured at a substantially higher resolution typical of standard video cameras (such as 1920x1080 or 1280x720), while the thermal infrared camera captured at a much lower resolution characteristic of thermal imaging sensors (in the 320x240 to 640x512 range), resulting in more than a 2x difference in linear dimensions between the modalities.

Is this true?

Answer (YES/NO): NO